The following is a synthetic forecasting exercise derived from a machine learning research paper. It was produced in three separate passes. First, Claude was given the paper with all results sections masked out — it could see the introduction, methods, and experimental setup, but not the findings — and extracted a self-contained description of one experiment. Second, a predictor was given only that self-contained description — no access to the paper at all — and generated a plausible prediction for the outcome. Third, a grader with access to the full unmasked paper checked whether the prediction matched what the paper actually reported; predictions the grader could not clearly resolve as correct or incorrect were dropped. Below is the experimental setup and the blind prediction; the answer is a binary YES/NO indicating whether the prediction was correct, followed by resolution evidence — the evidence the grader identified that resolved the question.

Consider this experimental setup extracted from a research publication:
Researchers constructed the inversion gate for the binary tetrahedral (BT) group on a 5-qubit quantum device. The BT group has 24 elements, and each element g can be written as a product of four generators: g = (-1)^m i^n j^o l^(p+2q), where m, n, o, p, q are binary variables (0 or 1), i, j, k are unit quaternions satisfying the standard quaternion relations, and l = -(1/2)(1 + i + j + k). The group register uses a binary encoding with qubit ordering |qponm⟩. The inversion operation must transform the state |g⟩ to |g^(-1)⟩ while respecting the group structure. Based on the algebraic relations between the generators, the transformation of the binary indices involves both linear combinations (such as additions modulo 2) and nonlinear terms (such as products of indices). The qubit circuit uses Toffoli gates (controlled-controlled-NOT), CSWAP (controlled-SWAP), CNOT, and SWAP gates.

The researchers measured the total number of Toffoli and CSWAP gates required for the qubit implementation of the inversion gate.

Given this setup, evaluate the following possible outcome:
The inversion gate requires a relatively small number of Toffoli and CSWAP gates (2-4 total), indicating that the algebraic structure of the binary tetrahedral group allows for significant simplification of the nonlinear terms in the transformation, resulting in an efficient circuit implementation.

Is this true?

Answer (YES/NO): YES